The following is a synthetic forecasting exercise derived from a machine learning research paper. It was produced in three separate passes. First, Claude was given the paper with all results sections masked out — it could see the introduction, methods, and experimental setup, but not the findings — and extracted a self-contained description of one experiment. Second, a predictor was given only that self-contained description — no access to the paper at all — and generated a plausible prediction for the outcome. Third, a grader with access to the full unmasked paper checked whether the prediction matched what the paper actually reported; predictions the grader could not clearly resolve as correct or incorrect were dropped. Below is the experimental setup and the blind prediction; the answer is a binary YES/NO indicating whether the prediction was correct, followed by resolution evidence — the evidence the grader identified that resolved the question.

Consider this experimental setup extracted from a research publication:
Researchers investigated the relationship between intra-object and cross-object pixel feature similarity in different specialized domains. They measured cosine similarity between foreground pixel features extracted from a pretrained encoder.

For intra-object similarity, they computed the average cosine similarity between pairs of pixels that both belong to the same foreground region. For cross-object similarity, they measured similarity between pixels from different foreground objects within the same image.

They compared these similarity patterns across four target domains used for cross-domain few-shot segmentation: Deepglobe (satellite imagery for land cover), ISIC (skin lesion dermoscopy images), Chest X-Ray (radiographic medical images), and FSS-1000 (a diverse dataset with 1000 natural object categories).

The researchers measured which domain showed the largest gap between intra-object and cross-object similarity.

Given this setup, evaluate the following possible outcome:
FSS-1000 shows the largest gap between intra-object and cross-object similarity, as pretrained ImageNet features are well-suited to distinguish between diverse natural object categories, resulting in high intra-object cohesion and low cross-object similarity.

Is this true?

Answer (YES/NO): YES